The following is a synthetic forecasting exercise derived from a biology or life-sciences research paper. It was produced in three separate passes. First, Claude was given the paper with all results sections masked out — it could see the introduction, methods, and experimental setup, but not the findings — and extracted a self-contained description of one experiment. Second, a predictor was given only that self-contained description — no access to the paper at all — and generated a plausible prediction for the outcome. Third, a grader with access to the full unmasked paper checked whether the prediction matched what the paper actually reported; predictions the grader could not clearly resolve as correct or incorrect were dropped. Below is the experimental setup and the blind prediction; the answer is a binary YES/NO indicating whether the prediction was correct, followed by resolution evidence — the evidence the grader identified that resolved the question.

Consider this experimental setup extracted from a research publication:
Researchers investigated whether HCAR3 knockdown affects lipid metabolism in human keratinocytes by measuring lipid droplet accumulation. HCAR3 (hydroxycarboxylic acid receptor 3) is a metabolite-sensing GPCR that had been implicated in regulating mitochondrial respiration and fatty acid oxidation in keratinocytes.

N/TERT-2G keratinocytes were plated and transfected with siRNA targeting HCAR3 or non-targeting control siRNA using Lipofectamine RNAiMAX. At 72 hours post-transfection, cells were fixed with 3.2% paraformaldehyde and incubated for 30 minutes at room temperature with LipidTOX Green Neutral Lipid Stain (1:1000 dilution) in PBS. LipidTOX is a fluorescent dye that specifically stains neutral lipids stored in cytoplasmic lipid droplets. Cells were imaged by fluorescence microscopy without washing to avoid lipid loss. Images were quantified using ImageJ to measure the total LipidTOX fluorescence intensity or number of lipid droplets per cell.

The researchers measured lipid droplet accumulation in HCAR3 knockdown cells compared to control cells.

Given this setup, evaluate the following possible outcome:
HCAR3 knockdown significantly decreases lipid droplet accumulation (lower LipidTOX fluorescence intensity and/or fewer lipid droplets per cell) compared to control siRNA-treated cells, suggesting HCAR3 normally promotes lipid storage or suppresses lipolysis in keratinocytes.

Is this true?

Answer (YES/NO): NO